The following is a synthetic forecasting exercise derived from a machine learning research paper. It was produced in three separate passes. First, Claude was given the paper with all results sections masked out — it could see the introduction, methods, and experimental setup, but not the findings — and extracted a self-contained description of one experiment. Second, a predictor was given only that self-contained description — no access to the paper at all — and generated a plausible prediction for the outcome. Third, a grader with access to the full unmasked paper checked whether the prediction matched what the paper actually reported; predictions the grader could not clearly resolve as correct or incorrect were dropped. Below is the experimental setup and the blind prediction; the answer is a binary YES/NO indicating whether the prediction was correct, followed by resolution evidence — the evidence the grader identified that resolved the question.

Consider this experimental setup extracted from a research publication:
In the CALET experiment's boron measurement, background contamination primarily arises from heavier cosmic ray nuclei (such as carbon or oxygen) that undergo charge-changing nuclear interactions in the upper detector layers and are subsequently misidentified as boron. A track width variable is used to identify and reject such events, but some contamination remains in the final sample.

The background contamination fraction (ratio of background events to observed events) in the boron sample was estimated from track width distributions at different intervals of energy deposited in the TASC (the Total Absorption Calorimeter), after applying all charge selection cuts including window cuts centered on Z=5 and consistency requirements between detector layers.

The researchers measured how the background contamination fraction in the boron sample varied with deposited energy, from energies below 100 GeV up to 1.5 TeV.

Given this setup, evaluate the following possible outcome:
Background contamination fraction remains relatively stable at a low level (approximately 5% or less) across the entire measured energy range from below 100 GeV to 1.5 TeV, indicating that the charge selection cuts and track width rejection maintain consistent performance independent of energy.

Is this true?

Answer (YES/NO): NO